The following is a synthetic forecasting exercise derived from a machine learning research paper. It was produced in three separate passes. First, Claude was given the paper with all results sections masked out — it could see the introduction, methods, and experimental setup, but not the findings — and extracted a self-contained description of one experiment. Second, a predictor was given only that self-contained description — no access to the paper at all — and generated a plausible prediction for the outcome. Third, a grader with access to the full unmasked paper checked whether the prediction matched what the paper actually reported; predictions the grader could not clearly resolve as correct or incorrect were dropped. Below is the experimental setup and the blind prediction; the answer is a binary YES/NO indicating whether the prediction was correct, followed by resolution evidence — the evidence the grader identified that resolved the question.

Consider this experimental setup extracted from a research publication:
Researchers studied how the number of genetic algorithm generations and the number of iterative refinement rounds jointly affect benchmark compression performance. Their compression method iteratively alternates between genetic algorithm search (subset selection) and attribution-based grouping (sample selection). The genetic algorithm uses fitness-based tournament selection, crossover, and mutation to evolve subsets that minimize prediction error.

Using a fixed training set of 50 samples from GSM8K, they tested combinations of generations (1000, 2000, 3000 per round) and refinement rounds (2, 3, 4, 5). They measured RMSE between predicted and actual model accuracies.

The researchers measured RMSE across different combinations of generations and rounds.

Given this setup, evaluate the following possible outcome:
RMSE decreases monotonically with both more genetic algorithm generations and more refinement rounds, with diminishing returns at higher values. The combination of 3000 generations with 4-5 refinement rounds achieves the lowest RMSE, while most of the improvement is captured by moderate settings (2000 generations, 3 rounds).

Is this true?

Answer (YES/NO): NO